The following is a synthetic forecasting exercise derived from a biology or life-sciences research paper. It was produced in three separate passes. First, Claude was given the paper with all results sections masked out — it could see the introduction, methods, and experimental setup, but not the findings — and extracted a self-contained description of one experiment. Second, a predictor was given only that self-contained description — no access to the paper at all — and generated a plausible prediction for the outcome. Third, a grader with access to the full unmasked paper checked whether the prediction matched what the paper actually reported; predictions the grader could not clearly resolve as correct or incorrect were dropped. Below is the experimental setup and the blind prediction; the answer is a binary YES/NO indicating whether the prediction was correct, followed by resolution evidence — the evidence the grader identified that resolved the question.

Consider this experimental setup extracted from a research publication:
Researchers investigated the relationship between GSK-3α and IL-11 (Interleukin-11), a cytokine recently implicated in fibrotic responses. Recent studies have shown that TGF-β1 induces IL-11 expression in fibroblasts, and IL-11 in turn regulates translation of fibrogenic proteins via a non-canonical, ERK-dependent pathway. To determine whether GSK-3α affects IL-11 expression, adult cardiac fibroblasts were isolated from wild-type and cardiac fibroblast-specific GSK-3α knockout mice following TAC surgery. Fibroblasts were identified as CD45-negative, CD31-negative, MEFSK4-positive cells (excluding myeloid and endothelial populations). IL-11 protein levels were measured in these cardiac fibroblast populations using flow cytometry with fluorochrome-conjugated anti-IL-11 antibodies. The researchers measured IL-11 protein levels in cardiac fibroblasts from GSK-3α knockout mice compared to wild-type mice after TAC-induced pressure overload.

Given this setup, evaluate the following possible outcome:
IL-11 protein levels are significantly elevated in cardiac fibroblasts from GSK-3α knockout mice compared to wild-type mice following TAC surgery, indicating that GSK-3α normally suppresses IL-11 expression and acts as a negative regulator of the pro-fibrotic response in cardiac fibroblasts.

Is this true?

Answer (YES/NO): NO